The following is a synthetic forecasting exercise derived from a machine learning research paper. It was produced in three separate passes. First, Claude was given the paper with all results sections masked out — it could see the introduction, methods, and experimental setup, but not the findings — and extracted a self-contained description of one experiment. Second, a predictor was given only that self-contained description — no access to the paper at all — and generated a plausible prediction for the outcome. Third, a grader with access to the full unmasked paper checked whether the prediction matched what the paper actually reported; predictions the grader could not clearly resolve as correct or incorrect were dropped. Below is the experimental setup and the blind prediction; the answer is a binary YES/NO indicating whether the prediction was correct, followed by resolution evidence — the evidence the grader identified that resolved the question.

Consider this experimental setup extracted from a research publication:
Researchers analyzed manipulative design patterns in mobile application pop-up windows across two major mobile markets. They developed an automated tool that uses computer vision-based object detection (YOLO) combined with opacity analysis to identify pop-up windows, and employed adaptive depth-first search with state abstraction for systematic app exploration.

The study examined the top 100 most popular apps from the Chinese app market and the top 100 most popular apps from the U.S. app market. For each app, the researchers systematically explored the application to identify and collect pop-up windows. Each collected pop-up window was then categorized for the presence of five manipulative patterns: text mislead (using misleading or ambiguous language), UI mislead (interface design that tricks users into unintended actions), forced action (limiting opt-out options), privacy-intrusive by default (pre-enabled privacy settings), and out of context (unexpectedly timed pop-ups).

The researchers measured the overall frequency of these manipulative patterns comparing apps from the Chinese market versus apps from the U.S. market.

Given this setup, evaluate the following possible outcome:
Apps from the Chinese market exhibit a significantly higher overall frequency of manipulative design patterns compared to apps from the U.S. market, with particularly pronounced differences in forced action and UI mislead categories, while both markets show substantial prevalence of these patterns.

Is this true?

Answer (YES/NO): NO